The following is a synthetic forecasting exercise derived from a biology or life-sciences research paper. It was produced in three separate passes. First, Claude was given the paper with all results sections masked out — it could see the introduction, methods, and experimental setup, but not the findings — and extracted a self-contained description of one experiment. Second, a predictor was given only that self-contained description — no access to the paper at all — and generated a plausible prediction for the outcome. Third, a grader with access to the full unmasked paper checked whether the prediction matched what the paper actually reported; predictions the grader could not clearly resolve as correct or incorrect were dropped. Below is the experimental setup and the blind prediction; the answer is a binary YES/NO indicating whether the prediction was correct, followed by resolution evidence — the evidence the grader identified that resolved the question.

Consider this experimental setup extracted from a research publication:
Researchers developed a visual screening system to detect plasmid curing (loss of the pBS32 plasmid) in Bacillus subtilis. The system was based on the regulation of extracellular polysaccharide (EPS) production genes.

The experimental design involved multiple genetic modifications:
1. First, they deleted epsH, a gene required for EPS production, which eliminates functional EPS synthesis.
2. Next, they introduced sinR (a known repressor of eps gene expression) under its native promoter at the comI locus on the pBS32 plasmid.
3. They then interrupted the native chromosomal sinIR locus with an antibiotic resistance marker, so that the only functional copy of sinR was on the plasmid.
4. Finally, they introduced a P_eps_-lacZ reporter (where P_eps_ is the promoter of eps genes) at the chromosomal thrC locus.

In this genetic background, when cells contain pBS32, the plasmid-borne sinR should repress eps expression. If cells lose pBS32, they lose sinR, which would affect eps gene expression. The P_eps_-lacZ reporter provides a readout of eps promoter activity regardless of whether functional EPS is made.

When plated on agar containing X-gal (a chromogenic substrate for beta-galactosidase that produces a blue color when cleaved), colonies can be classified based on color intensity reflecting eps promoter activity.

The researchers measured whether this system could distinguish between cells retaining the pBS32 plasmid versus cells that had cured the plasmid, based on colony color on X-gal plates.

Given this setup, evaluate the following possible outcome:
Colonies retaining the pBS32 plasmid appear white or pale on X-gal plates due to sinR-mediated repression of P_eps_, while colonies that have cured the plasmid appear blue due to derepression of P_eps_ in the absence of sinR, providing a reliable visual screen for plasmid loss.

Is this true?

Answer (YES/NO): YES